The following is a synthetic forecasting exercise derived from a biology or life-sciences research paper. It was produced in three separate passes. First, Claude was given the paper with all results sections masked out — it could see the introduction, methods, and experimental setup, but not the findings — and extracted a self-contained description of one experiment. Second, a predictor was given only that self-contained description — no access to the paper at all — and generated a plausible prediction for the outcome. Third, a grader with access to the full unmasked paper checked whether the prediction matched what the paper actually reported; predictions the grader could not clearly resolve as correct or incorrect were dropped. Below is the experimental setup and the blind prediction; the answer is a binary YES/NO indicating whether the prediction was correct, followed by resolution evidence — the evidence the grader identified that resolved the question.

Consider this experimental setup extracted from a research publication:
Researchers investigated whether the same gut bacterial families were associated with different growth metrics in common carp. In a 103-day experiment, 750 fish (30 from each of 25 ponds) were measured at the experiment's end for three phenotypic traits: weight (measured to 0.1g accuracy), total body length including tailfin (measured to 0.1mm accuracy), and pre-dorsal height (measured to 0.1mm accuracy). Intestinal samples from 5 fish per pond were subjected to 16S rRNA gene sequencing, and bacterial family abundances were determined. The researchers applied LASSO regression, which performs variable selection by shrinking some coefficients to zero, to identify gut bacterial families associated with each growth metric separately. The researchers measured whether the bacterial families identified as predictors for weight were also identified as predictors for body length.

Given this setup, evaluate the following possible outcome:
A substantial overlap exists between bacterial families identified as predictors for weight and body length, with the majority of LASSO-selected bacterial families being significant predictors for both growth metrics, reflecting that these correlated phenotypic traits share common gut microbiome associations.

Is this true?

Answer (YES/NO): NO